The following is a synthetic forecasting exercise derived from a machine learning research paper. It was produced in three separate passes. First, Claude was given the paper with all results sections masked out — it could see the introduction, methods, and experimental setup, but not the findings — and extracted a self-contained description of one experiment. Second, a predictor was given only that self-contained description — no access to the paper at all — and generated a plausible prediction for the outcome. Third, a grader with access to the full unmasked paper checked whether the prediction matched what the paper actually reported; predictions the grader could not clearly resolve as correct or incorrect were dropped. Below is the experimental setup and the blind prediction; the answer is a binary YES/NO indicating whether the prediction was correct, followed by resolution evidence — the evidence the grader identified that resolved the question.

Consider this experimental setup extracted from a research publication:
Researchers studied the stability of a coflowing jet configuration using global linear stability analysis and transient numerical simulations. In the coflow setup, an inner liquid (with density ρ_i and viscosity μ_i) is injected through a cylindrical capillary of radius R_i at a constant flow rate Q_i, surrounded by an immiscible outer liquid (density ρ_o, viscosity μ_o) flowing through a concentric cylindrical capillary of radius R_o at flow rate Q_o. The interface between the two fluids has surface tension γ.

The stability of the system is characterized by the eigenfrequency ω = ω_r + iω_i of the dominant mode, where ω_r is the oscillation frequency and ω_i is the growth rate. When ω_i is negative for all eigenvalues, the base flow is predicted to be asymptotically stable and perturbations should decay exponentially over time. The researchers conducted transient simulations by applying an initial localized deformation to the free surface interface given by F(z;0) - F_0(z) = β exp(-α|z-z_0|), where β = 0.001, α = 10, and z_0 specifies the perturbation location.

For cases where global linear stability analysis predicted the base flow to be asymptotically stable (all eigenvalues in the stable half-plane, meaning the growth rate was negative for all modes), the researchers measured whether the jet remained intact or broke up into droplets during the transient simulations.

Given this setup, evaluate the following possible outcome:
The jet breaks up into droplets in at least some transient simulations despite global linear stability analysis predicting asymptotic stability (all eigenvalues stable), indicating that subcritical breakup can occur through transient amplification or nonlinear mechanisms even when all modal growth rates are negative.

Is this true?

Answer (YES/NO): YES